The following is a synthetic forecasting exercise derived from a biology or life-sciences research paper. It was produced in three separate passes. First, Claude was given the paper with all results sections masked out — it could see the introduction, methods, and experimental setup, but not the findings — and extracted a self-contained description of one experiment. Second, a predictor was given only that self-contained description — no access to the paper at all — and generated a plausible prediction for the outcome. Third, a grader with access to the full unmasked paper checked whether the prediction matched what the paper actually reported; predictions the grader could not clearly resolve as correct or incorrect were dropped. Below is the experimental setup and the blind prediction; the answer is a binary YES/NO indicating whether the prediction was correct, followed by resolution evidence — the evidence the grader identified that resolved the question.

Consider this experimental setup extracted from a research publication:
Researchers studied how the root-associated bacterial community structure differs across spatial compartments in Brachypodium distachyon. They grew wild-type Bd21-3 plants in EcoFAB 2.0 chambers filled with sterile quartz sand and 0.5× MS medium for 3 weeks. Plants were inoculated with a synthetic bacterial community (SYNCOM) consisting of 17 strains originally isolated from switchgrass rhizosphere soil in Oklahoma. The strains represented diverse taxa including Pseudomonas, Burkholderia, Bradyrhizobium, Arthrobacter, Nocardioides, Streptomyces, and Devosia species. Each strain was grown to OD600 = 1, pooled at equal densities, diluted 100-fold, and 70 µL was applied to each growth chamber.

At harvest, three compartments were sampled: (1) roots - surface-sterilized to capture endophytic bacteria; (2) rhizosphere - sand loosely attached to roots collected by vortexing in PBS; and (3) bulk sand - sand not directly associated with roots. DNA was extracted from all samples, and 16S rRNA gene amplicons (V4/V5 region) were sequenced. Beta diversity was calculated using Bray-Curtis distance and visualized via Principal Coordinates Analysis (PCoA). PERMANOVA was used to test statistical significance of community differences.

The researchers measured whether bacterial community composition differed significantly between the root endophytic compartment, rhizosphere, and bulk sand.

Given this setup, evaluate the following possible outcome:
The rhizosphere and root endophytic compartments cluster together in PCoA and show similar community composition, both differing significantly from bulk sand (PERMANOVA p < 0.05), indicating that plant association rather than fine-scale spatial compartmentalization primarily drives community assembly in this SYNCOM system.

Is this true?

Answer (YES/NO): NO